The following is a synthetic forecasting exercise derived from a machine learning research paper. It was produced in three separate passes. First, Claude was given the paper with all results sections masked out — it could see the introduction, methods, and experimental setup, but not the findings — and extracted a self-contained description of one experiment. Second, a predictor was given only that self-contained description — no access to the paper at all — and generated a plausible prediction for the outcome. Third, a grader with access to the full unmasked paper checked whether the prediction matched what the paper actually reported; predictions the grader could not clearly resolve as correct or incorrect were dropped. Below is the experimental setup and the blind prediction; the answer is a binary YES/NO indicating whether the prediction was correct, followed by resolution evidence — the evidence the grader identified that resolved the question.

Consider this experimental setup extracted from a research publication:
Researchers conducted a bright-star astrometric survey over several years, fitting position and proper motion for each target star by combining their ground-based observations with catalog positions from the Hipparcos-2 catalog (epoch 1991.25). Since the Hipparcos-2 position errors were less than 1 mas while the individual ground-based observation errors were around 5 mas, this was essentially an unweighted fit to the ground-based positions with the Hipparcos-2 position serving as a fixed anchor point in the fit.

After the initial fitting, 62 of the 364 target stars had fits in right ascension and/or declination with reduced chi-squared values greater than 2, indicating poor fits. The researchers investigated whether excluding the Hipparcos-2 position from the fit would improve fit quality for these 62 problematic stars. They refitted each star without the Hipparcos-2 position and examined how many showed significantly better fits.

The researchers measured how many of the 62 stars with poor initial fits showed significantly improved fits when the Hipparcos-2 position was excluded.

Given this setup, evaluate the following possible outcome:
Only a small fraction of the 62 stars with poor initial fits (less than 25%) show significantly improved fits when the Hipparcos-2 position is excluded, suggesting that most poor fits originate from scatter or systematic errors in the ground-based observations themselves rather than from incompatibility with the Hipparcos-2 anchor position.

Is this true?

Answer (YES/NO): NO